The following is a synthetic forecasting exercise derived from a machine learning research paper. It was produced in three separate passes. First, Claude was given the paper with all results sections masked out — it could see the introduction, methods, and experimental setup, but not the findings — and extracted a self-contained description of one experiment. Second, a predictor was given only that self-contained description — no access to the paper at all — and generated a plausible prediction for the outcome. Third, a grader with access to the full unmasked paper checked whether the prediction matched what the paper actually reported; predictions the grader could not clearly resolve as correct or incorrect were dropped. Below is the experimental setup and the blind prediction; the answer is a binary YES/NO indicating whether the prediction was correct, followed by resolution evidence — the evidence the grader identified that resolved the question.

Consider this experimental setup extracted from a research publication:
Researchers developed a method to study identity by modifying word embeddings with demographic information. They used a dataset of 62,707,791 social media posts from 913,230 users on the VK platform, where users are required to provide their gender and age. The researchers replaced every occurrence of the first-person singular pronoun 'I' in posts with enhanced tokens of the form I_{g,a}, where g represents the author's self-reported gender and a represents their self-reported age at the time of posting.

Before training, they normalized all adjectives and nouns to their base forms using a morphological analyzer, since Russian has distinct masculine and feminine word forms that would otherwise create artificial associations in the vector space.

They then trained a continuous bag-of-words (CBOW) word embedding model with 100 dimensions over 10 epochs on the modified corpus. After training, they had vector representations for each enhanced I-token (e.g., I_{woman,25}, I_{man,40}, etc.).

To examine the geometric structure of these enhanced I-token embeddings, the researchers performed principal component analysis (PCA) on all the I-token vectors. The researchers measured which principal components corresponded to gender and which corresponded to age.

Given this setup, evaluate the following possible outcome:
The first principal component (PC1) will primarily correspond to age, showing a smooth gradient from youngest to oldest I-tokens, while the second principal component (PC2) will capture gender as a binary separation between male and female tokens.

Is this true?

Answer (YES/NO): NO